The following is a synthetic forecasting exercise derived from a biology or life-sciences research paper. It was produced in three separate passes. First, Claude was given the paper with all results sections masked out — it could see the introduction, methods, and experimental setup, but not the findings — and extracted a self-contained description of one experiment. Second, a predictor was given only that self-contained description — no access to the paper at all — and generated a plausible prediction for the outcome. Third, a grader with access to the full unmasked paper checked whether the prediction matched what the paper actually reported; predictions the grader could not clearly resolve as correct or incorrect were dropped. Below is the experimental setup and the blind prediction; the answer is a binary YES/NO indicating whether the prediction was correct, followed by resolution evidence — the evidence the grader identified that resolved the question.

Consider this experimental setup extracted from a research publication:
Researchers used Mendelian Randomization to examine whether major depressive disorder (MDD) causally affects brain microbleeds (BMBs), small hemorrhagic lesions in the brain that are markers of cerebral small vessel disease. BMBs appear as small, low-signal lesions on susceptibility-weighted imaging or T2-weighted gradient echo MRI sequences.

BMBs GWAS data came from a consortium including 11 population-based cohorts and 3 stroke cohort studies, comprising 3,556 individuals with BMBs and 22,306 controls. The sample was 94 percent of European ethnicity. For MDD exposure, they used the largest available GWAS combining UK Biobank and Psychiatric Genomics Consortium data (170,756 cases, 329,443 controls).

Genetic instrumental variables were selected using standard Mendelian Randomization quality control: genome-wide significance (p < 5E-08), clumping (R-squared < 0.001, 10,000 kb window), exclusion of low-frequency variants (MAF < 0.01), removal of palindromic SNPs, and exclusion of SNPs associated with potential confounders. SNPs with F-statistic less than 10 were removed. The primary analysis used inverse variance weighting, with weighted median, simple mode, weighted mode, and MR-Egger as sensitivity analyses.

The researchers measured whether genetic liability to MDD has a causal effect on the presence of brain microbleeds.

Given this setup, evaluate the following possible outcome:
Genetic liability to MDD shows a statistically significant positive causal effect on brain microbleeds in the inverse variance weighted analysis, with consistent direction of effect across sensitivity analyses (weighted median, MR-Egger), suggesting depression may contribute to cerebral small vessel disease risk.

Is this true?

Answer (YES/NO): NO